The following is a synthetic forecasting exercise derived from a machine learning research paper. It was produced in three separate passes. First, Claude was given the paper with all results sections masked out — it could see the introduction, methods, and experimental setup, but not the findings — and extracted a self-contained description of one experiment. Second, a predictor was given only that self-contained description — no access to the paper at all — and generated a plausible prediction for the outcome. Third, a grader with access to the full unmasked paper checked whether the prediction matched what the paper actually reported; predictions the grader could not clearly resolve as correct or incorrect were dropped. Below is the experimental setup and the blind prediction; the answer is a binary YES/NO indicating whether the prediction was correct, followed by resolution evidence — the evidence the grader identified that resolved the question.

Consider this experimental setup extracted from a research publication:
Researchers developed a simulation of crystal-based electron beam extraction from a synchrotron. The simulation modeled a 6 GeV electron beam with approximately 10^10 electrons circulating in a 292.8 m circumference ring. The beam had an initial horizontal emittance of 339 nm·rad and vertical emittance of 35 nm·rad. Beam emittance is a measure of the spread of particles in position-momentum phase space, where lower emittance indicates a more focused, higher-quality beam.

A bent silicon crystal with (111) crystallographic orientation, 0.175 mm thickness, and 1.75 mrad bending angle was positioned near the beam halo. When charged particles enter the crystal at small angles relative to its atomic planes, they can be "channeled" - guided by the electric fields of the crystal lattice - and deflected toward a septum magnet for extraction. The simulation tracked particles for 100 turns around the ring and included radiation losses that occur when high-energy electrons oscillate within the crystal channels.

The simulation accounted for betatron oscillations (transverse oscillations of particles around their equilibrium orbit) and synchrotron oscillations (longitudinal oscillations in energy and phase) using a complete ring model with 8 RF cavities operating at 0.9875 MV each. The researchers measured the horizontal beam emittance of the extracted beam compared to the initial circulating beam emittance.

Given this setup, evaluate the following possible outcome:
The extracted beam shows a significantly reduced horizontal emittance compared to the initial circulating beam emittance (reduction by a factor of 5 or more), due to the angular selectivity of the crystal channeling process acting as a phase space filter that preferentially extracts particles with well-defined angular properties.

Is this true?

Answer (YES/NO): NO